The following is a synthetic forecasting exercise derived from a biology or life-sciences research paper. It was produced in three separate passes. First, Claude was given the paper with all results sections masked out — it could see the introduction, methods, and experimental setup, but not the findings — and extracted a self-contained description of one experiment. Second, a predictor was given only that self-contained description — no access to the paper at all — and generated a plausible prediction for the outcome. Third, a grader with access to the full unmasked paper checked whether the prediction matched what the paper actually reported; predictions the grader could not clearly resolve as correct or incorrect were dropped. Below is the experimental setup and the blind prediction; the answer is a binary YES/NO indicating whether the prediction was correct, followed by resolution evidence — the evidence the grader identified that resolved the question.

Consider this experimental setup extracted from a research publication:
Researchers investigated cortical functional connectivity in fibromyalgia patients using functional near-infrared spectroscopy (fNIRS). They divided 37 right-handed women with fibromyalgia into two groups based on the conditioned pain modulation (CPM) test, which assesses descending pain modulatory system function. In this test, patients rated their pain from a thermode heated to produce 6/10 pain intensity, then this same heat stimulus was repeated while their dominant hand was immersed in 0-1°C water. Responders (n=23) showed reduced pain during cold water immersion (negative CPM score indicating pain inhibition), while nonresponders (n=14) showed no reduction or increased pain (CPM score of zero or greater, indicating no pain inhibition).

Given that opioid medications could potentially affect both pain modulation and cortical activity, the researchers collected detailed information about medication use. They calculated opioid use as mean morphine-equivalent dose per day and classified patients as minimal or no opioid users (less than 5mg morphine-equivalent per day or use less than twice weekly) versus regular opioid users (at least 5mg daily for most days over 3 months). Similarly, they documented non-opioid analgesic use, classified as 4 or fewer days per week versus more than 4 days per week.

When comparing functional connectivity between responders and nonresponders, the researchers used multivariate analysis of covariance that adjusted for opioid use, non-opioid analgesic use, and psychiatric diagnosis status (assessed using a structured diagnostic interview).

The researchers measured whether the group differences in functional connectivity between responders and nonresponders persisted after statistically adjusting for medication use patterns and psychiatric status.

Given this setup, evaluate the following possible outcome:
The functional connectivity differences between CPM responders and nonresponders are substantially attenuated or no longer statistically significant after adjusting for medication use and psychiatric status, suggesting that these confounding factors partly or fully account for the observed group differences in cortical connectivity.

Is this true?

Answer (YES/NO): NO